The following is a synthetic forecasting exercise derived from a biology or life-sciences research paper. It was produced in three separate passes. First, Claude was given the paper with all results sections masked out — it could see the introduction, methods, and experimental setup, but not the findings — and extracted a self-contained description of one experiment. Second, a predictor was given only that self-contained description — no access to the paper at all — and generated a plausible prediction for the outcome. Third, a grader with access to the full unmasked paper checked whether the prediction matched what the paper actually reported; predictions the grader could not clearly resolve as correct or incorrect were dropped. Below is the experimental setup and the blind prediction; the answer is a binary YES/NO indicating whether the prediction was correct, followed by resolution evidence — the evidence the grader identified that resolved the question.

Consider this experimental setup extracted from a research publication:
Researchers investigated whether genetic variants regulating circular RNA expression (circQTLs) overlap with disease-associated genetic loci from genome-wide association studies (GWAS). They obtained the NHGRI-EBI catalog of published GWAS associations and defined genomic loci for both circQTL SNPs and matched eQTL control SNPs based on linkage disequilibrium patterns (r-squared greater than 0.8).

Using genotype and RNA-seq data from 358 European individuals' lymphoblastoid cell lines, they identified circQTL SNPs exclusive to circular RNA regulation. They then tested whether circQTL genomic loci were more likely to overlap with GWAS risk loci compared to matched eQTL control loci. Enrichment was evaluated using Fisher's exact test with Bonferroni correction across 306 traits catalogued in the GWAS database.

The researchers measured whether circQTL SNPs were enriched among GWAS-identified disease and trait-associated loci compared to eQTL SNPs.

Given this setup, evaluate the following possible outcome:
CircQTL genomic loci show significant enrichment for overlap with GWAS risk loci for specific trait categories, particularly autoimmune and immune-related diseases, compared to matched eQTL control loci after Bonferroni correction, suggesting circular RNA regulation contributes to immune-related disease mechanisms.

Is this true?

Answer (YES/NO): NO